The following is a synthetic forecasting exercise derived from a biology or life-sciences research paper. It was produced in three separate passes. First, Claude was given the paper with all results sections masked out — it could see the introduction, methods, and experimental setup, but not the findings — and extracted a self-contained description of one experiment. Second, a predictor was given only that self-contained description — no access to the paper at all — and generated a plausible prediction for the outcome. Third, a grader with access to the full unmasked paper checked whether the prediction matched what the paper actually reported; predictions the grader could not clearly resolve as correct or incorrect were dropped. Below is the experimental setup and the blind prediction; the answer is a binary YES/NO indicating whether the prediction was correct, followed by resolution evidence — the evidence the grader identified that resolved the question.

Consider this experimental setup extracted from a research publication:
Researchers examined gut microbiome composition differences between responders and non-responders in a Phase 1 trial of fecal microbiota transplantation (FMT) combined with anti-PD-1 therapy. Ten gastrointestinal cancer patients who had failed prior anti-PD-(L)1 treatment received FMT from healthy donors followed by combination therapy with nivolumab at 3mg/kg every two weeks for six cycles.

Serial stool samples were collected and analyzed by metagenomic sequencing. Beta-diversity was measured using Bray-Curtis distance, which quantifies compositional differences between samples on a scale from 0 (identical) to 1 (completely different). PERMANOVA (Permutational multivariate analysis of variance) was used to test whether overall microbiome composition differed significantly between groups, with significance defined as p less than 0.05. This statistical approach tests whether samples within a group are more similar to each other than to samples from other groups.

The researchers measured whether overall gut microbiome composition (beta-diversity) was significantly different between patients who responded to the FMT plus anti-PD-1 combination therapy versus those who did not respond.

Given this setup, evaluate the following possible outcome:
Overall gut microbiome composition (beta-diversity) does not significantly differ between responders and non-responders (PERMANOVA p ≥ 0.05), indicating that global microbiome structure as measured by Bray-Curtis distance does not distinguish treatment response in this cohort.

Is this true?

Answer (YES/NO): YES